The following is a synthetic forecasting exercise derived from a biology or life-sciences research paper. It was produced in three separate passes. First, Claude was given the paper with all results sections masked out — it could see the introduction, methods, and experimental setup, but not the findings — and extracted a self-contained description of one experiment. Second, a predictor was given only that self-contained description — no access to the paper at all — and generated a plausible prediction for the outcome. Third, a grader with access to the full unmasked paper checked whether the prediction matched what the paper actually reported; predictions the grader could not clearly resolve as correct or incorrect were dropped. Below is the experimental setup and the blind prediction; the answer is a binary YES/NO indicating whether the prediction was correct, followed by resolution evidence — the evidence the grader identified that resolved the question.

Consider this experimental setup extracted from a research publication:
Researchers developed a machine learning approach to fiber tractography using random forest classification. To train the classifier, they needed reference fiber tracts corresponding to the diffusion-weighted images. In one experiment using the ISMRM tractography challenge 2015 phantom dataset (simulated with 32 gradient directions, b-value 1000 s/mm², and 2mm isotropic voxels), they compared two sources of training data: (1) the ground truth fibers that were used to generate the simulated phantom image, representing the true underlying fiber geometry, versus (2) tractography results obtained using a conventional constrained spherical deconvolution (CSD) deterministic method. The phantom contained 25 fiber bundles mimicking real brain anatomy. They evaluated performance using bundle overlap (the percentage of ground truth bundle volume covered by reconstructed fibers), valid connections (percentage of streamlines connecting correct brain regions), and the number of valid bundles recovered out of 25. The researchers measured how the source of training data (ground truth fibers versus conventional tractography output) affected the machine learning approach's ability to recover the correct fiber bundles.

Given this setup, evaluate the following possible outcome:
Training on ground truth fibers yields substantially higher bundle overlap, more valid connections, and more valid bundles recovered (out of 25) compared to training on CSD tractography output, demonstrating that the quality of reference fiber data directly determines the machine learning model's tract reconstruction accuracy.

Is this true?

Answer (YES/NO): NO